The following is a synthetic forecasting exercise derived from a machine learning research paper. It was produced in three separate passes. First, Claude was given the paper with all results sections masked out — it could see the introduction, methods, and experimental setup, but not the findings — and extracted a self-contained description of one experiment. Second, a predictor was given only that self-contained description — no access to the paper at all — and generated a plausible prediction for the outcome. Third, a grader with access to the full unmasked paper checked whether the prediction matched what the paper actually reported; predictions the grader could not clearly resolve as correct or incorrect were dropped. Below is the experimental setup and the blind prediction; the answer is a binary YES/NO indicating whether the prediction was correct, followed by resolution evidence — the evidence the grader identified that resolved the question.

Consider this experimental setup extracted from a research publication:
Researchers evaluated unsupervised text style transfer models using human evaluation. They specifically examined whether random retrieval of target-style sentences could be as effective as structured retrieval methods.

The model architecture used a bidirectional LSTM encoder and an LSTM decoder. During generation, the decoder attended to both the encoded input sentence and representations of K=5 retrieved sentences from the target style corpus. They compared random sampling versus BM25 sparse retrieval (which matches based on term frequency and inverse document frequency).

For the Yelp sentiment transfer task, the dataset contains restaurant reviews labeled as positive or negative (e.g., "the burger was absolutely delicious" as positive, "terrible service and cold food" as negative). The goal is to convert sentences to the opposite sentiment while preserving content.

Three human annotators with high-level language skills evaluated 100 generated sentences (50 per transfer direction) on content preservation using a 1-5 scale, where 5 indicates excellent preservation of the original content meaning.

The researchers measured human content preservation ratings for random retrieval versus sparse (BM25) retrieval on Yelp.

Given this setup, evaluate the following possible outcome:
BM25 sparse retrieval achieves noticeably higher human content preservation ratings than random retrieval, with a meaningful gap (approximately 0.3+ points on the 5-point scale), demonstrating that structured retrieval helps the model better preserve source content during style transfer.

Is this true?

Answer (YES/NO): NO